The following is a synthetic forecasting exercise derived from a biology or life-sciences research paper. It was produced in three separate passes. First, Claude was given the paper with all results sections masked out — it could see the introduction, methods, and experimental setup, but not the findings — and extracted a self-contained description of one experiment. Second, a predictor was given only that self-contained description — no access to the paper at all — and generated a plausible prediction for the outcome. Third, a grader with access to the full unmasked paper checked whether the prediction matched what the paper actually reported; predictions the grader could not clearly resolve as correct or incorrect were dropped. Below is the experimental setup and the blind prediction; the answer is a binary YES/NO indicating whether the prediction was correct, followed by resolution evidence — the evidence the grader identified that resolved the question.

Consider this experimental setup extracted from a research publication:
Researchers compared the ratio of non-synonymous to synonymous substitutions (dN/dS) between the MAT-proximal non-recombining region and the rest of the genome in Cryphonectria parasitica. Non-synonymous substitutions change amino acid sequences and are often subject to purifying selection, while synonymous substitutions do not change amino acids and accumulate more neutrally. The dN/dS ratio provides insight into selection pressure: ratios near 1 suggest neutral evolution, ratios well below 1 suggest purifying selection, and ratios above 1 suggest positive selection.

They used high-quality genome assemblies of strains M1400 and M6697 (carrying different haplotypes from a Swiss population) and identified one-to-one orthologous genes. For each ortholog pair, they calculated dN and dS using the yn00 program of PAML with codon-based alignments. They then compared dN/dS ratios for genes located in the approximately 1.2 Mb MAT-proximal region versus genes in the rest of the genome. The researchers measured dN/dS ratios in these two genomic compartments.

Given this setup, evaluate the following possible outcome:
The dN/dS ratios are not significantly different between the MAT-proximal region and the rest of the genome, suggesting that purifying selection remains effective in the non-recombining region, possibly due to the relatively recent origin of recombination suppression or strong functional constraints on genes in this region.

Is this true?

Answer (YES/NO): NO